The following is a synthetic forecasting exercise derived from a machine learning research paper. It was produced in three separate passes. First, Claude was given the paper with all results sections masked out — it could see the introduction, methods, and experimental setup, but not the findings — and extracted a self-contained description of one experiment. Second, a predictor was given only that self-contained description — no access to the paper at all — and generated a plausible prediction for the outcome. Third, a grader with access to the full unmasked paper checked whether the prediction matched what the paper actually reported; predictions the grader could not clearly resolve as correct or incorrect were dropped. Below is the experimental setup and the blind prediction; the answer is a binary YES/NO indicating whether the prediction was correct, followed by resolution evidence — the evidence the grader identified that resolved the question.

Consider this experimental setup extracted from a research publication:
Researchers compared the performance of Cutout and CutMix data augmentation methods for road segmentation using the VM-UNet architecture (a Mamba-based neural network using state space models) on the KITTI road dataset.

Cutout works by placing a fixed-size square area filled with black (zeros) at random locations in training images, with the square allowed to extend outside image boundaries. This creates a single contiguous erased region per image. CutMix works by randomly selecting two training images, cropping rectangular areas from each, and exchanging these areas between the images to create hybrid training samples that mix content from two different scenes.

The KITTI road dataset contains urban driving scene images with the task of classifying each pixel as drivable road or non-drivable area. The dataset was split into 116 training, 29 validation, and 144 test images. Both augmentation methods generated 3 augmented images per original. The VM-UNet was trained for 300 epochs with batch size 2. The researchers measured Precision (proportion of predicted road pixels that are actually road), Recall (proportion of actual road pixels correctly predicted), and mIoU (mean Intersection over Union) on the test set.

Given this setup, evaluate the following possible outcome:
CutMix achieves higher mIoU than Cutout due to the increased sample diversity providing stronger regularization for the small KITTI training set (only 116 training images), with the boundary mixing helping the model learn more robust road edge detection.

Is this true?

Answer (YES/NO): NO